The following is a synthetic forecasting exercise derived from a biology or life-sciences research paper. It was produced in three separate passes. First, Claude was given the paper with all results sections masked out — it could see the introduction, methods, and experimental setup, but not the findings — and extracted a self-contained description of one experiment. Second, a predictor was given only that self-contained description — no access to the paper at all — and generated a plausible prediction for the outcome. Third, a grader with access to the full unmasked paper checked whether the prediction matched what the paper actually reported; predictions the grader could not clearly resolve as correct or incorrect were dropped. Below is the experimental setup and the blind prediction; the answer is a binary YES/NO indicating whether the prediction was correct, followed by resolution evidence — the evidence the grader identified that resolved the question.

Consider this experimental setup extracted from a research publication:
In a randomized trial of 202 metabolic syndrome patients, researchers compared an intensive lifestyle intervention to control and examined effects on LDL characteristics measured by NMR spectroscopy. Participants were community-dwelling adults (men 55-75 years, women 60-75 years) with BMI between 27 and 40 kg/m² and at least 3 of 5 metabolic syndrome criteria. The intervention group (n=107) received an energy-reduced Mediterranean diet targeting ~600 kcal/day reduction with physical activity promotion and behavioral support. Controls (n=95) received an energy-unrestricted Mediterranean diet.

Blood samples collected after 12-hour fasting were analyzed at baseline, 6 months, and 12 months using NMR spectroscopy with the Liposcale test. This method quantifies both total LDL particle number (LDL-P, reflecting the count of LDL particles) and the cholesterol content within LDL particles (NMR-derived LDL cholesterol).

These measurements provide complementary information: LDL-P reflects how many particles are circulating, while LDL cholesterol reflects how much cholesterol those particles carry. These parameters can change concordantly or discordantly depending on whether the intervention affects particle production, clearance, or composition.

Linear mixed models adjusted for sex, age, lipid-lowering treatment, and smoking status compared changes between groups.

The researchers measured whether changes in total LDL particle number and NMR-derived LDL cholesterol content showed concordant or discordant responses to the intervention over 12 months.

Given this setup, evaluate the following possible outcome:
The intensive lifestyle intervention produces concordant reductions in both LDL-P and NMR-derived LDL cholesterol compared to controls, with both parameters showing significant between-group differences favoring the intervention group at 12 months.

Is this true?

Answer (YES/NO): NO